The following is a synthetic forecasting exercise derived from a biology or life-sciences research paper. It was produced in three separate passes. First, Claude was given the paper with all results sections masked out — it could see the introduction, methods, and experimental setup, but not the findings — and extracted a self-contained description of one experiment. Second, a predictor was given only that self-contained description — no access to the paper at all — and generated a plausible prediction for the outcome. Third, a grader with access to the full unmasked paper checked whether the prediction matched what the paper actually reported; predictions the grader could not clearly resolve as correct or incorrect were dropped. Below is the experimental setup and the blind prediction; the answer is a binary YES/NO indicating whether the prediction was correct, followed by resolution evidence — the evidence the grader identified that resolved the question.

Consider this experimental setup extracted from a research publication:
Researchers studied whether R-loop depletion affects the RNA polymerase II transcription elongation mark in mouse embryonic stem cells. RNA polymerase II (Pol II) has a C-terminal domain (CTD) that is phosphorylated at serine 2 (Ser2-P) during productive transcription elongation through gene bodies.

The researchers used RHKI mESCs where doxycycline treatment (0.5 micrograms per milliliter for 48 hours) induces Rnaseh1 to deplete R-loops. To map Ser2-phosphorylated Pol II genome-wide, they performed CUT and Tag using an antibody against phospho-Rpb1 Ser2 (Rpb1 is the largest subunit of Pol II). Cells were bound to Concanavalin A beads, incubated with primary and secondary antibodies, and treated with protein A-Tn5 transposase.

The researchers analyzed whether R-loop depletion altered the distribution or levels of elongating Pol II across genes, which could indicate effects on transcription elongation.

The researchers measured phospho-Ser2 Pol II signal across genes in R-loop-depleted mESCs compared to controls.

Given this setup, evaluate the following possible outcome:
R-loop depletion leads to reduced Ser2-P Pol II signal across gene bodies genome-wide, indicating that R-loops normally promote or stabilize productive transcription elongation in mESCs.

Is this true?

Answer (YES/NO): NO